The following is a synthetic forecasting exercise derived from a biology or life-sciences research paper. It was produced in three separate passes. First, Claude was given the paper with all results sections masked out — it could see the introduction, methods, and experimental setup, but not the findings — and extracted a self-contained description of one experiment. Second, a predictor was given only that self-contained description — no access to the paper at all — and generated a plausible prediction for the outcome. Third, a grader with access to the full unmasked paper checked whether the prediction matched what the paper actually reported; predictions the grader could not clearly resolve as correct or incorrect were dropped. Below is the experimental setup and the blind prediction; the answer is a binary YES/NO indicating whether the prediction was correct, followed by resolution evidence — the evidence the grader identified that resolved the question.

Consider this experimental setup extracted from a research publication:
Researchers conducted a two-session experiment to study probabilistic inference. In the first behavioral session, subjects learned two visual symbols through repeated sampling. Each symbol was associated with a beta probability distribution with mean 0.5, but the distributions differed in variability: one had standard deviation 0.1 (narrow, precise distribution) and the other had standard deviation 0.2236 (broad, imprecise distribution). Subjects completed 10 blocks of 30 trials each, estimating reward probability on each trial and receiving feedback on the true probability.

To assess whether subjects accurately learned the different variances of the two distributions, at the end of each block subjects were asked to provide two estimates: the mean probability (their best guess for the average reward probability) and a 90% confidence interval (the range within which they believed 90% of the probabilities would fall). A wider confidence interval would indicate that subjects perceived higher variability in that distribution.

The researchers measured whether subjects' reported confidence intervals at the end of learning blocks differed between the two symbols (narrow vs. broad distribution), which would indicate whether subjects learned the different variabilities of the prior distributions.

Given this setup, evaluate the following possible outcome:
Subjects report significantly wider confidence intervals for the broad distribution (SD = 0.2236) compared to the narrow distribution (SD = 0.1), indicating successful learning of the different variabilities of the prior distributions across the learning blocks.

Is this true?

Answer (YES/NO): YES